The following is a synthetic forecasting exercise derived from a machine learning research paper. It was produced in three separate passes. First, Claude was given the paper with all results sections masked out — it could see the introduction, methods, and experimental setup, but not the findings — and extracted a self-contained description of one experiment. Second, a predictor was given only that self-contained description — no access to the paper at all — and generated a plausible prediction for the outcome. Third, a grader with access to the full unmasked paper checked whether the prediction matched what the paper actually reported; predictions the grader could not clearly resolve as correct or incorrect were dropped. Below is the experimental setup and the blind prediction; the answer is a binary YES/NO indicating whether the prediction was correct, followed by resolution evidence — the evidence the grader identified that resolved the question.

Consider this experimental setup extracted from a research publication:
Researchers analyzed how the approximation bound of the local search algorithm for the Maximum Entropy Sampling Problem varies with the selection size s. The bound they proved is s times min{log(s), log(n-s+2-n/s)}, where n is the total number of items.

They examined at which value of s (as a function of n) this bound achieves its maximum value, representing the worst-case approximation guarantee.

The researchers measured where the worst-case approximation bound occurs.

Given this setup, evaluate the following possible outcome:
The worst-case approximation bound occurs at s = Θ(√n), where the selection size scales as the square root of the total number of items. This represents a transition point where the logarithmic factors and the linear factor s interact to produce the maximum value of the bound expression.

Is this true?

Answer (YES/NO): NO